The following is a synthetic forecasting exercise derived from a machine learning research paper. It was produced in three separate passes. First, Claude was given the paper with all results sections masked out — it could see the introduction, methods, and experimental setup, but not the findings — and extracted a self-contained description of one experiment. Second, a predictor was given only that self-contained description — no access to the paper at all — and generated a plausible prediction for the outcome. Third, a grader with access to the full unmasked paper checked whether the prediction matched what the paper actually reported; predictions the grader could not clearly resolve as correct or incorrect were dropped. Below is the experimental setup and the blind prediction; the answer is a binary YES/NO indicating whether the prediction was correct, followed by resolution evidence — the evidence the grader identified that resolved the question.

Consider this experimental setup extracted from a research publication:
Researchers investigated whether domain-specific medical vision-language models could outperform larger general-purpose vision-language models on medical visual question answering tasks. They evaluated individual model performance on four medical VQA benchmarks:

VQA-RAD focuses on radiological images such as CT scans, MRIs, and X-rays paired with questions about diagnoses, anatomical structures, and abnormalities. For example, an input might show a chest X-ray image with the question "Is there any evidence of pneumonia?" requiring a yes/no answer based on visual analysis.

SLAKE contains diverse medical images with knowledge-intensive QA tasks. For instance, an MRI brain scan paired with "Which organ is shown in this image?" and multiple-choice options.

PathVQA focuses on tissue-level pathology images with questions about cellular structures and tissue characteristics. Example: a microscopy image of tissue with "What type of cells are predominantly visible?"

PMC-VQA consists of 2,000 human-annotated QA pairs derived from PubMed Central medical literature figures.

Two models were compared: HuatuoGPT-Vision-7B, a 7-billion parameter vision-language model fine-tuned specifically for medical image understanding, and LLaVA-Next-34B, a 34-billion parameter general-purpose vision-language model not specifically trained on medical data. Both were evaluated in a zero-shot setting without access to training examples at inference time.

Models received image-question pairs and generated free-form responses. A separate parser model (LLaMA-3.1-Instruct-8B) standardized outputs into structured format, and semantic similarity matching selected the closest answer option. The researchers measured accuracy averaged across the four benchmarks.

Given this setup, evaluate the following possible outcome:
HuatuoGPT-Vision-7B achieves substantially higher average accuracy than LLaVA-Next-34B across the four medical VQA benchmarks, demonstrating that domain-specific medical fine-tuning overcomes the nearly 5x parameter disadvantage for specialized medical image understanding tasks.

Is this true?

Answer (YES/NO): YES